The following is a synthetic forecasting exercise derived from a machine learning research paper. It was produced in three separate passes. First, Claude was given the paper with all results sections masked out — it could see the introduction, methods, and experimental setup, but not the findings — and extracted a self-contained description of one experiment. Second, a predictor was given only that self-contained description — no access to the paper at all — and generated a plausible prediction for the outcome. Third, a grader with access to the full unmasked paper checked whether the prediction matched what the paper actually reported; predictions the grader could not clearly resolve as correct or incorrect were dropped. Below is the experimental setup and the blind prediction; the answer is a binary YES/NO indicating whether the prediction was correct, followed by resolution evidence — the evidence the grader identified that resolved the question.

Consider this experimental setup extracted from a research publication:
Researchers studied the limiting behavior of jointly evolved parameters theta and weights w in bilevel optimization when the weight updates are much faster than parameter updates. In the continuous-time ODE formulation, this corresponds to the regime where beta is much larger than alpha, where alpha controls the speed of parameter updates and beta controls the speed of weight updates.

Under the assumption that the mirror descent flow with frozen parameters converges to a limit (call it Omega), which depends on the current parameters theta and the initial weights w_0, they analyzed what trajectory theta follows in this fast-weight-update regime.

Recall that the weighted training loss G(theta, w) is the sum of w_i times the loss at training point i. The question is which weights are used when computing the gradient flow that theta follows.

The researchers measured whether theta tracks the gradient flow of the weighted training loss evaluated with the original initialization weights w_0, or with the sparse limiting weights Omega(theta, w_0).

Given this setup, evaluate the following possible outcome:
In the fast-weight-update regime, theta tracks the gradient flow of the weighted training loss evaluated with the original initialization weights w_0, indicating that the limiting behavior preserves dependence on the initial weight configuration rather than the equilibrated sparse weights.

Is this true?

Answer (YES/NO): NO